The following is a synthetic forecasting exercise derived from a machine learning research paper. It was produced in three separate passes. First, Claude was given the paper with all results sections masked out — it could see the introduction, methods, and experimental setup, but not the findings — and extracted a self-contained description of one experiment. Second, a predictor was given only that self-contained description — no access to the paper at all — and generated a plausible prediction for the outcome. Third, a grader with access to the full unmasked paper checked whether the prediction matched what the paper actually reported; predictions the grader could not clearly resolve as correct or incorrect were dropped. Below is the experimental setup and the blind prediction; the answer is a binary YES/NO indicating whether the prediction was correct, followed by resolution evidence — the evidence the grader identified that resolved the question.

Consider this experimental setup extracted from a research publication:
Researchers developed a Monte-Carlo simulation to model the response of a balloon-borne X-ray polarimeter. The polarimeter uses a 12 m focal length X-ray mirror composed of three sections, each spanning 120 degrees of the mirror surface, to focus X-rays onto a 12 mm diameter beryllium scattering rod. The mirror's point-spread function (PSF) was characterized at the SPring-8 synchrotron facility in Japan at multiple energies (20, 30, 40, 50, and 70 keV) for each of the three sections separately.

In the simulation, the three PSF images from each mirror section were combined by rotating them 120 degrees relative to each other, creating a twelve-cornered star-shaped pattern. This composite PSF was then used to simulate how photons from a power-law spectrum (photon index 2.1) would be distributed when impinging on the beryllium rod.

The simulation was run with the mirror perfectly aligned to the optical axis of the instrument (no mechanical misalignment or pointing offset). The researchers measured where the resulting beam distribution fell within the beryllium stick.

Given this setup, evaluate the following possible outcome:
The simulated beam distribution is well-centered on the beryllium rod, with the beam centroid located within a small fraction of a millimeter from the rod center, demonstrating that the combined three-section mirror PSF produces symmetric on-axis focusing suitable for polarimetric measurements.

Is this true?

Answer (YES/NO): NO